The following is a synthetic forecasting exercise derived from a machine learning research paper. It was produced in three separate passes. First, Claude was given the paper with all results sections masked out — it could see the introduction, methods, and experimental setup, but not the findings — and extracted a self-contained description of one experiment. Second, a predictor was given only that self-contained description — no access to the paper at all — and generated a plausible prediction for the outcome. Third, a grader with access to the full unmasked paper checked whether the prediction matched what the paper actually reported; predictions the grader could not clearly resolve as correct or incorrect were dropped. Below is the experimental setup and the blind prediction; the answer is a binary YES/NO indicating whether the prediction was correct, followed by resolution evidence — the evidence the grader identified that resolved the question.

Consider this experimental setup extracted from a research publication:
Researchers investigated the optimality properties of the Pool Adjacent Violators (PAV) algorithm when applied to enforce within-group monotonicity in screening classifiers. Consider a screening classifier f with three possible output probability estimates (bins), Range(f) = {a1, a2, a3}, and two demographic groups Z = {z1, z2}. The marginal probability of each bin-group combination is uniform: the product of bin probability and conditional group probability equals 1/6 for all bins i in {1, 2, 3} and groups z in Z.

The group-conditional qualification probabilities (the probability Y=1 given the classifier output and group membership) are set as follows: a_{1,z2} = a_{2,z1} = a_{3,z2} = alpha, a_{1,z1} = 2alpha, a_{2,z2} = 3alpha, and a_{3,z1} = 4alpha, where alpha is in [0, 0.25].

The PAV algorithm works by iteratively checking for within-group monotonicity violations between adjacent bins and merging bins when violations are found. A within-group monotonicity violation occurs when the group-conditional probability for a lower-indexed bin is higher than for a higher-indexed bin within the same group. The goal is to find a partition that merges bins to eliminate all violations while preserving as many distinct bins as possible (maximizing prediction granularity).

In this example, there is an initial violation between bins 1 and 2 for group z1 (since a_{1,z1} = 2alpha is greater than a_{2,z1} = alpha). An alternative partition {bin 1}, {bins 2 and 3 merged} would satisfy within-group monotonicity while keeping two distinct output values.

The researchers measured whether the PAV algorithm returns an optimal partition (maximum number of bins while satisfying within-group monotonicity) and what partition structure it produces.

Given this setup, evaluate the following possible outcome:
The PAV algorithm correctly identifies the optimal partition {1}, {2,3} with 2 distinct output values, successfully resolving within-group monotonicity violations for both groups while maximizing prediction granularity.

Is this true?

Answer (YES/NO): NO